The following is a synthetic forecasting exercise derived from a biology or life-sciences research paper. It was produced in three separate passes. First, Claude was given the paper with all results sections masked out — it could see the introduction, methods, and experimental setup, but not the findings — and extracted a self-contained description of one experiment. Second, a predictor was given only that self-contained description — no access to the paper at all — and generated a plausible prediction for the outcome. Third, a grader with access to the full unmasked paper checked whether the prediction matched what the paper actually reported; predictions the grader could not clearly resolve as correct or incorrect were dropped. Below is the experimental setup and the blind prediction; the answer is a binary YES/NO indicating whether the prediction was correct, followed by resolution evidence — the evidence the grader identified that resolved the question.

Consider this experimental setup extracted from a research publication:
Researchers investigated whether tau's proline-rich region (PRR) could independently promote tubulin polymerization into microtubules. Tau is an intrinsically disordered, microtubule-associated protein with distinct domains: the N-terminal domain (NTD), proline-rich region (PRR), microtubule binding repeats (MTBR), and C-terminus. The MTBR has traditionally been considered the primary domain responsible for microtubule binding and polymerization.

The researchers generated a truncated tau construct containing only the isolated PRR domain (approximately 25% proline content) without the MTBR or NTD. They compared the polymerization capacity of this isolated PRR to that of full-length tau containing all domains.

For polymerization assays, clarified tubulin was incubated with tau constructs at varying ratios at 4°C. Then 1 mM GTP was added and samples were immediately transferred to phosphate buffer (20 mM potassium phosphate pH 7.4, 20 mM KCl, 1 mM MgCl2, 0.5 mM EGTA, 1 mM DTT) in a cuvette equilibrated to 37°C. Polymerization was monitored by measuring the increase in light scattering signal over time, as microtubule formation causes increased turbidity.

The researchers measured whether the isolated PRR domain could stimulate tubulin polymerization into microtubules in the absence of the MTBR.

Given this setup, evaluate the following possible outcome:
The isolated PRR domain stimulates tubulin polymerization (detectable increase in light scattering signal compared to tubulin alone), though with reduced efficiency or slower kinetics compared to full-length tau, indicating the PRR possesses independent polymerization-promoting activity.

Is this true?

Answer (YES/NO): NO